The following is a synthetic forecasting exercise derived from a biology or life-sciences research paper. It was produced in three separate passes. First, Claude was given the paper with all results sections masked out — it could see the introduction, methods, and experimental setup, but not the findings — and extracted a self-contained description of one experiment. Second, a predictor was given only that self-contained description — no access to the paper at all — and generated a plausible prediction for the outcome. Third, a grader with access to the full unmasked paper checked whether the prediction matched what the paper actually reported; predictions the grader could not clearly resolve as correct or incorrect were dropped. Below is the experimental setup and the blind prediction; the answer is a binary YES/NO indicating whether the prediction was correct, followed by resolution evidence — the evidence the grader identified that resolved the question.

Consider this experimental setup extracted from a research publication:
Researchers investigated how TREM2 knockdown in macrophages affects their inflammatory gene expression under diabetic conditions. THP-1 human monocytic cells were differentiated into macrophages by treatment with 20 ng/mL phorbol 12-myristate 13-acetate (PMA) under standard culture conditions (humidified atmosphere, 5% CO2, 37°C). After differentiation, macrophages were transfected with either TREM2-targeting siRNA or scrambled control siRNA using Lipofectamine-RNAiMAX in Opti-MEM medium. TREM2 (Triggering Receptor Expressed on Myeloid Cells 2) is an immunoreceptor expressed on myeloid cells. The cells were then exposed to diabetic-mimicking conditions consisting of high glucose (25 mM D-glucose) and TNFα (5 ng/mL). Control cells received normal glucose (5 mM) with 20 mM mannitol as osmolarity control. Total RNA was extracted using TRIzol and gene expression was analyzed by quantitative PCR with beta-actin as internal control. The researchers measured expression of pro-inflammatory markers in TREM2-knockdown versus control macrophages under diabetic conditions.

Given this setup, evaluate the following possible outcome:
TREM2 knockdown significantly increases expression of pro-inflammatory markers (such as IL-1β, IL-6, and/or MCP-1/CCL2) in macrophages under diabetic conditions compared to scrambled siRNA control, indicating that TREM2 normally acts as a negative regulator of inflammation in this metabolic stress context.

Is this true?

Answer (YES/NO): NO